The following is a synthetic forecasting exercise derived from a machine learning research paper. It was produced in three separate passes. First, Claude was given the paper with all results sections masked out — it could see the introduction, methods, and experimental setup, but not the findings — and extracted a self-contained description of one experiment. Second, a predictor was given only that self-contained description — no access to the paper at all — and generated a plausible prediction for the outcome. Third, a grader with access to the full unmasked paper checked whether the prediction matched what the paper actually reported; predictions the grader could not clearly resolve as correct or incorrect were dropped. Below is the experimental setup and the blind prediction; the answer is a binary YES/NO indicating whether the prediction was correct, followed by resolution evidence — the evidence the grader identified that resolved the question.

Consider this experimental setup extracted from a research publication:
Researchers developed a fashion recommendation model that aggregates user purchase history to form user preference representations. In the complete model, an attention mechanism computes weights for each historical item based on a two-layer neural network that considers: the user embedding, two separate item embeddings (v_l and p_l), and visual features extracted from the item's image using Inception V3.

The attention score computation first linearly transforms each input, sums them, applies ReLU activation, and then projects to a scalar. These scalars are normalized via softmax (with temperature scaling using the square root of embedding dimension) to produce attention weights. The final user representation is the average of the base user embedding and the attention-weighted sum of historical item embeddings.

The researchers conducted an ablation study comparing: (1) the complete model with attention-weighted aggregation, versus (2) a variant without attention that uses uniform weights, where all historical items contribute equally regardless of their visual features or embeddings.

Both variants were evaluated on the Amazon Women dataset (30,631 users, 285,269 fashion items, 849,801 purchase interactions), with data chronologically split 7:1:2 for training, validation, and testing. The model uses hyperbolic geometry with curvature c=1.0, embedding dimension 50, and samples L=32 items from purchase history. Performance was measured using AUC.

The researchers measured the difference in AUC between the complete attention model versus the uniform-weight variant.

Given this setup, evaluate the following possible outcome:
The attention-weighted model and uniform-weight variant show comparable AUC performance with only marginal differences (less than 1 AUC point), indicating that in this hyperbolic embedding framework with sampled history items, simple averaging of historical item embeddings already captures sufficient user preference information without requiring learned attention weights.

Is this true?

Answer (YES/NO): YES